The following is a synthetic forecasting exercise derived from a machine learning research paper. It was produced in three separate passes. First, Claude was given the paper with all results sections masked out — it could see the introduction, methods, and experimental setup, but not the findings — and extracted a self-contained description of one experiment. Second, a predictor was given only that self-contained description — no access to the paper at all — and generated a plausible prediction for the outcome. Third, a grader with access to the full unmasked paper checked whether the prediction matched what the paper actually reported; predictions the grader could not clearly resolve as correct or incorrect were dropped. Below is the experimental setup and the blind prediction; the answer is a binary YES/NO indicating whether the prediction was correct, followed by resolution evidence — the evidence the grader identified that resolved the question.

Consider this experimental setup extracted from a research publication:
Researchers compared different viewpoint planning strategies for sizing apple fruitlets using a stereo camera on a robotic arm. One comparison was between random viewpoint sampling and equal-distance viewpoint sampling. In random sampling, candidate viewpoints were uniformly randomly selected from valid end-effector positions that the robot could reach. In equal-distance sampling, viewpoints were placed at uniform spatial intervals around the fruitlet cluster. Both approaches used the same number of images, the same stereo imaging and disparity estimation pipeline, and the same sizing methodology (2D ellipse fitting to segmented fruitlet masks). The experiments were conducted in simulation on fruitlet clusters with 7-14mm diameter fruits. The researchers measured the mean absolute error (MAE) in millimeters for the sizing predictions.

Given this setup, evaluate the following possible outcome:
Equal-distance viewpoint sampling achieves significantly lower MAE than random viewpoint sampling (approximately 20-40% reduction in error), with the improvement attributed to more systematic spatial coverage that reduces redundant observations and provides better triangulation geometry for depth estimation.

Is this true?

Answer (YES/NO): NO